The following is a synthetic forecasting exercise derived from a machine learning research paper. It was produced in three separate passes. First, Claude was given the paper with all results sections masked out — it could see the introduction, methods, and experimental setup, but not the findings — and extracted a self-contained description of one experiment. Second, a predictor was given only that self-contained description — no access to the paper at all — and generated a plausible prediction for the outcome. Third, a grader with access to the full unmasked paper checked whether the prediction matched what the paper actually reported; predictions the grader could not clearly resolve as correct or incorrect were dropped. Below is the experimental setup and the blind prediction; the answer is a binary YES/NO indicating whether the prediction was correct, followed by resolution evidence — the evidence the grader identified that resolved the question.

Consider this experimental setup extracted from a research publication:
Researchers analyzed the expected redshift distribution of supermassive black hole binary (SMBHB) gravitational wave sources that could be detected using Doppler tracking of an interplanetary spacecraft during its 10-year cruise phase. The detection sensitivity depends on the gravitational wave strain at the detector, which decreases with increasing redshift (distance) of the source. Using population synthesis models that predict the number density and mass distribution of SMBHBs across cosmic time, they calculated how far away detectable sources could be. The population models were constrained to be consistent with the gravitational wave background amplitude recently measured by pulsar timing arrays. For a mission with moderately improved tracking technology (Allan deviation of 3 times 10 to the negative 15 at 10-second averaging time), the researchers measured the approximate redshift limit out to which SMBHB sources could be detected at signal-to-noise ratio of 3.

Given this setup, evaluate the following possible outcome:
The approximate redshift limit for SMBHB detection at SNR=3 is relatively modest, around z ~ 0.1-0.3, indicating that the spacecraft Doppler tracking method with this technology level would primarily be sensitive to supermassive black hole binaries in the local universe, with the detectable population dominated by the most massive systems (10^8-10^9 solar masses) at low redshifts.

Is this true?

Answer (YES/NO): NO